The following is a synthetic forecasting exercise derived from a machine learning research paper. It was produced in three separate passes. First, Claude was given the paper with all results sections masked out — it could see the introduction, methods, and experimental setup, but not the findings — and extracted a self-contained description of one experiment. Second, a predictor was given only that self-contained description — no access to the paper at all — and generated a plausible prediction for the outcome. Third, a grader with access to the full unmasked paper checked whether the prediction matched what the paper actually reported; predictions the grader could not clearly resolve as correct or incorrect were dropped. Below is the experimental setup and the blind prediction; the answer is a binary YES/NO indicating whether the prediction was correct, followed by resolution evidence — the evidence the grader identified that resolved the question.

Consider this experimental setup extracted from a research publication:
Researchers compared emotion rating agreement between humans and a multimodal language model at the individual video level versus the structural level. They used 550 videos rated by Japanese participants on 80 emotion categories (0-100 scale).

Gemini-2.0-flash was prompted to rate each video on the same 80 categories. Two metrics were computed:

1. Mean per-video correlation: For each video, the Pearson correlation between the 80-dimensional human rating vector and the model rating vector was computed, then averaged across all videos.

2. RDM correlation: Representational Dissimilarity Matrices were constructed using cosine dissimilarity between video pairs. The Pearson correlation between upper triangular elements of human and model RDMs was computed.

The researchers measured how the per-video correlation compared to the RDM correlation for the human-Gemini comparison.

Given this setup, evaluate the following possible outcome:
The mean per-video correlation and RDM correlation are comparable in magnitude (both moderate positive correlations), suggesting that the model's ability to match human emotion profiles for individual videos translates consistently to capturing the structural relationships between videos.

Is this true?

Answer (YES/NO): NO